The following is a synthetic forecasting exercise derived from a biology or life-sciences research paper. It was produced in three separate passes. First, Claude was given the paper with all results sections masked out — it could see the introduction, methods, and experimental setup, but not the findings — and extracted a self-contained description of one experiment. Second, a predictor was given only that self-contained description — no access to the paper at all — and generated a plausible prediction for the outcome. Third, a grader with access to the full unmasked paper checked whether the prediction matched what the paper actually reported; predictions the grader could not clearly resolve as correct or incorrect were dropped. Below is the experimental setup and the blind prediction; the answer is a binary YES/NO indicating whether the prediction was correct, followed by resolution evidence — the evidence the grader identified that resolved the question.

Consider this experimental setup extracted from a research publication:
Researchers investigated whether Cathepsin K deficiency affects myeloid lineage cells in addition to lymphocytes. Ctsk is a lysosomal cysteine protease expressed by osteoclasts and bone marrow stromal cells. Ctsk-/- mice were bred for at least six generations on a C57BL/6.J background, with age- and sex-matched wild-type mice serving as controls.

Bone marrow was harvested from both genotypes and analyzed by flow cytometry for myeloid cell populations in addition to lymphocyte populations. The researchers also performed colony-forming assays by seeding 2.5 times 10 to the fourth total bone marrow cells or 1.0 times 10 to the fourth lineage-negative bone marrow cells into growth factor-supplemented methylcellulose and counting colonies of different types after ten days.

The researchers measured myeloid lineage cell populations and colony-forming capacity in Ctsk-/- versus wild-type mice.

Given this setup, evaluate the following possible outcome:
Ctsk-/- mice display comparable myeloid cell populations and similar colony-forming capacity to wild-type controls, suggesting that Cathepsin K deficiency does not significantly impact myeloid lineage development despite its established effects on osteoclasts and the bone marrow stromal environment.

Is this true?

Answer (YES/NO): YES